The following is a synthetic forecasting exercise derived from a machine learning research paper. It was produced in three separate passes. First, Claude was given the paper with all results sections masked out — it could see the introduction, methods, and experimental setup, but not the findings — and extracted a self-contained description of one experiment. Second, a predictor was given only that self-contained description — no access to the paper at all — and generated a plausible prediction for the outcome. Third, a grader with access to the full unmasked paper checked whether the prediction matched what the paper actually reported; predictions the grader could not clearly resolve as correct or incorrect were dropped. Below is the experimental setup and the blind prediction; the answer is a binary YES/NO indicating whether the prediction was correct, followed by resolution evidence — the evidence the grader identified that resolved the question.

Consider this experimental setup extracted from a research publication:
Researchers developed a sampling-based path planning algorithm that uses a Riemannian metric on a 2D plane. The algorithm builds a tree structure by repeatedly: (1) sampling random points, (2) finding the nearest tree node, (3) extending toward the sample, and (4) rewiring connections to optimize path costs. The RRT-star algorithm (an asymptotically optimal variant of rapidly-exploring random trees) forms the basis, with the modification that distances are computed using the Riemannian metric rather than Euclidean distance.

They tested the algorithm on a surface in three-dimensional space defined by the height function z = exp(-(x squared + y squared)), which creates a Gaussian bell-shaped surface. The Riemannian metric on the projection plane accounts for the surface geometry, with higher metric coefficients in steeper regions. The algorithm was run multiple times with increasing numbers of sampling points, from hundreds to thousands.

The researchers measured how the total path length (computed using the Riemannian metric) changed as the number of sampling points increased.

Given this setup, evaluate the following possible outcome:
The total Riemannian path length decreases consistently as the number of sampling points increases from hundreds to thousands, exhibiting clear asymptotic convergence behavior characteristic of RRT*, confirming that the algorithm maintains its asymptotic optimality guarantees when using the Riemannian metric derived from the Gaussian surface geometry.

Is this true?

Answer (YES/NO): YES